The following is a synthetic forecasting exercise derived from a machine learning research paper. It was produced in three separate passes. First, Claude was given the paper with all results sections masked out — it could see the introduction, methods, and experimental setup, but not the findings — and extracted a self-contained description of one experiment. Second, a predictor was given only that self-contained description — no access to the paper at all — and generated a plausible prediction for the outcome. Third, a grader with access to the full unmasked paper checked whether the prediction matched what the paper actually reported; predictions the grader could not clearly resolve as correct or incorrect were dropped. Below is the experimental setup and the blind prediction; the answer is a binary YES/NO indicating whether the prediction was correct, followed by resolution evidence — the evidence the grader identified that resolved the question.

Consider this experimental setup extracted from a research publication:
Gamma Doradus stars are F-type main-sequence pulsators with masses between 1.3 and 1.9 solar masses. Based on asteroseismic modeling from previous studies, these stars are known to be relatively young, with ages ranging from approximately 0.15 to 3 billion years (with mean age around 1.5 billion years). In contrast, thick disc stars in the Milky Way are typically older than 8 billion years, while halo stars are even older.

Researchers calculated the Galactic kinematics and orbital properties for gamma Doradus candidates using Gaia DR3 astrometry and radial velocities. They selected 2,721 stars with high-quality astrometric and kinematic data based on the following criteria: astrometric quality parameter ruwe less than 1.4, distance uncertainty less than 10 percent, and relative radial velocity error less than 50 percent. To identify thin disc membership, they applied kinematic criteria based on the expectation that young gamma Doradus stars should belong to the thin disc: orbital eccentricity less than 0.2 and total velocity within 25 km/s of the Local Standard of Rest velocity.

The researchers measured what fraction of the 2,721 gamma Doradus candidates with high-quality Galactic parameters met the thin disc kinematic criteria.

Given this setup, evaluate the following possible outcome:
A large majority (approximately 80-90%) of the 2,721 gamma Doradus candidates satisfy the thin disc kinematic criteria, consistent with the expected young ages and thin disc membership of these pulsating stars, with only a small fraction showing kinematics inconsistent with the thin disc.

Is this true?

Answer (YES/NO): YES